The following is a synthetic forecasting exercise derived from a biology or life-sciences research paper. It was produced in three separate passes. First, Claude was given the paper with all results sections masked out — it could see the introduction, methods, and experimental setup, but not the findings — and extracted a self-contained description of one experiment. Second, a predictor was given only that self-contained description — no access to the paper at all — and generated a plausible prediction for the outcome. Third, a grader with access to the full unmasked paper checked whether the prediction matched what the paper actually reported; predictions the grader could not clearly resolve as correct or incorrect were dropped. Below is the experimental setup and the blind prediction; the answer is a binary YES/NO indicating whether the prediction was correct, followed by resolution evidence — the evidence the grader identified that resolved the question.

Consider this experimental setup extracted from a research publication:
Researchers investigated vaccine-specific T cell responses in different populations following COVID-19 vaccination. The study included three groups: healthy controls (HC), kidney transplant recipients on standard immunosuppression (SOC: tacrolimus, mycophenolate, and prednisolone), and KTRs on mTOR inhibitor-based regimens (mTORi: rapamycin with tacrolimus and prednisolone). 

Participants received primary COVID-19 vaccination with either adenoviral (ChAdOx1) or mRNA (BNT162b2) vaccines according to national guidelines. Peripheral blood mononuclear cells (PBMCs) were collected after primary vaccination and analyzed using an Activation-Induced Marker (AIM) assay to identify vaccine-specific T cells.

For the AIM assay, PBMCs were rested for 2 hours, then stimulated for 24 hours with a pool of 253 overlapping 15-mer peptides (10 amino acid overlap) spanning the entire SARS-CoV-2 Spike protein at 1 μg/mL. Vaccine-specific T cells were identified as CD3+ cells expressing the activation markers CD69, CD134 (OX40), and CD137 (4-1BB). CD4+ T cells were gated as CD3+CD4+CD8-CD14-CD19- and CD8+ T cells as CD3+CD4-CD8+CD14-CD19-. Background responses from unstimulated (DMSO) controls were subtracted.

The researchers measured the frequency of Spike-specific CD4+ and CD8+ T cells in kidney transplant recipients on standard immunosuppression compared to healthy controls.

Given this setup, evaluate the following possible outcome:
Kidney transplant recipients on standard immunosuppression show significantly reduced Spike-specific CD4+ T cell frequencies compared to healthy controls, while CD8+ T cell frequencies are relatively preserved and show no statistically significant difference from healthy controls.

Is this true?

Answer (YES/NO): NO